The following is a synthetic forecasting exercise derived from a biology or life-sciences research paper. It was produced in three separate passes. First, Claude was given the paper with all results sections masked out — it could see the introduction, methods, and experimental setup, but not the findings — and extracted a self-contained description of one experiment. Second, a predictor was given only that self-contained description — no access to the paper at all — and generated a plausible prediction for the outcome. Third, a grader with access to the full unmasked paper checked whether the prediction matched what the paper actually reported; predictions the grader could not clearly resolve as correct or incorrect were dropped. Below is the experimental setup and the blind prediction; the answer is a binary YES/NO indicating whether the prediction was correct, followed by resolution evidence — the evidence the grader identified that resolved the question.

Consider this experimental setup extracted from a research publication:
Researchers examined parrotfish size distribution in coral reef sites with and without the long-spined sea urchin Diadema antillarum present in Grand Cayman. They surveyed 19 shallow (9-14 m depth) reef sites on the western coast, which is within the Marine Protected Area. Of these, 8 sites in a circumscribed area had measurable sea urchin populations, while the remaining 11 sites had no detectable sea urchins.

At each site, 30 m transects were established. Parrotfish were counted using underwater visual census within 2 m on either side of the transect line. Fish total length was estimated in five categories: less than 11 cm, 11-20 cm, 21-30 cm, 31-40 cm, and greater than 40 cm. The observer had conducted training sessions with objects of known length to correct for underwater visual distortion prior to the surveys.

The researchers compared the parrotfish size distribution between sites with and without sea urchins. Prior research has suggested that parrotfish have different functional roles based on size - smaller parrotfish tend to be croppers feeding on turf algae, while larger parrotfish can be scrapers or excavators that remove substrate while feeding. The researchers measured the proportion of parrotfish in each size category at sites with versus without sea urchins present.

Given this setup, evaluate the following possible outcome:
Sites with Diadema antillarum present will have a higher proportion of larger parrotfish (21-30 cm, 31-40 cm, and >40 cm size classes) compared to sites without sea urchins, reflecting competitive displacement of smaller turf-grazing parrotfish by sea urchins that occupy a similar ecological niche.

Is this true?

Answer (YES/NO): NO